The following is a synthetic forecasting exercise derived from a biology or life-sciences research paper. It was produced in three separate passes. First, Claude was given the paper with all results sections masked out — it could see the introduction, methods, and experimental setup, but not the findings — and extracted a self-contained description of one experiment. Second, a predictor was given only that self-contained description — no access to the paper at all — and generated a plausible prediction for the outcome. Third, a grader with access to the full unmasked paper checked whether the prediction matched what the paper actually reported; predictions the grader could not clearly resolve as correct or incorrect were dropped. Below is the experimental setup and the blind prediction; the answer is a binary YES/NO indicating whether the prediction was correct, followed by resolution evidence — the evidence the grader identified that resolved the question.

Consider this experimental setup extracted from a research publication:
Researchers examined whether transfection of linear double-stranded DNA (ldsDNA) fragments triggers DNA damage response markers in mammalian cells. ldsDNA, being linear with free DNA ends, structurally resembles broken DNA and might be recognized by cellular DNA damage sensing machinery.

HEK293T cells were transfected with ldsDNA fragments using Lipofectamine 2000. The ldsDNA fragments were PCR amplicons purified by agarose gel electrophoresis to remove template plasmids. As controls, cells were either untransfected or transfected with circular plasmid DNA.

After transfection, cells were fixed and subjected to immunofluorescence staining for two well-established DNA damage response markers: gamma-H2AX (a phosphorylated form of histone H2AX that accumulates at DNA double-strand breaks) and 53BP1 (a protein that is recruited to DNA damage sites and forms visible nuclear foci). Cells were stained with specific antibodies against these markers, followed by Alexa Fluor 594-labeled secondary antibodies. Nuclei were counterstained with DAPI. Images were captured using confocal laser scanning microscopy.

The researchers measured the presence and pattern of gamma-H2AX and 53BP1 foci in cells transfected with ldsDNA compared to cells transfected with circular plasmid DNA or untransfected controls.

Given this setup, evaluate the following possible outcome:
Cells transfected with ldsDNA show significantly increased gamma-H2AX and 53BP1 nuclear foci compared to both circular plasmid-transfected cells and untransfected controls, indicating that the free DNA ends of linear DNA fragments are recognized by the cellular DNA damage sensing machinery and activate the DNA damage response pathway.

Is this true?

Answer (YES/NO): NO